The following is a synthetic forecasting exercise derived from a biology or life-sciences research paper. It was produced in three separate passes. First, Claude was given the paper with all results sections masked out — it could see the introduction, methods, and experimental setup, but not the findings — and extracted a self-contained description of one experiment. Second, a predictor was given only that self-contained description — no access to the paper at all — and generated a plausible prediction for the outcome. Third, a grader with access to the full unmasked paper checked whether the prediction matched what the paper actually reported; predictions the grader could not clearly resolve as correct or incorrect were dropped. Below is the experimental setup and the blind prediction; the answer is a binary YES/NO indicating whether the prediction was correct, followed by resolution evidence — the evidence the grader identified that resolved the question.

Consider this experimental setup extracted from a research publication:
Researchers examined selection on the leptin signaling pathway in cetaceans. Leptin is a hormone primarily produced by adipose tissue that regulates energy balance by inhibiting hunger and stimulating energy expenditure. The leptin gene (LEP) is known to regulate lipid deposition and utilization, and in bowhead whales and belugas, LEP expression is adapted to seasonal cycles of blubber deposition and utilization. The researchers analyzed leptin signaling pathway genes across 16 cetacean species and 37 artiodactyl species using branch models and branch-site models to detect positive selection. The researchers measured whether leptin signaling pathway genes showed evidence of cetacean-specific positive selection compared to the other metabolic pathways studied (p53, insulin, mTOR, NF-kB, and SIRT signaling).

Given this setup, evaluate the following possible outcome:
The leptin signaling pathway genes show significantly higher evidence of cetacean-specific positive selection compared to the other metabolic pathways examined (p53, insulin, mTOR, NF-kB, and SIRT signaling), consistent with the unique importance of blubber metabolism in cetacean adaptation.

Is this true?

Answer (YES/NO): NO